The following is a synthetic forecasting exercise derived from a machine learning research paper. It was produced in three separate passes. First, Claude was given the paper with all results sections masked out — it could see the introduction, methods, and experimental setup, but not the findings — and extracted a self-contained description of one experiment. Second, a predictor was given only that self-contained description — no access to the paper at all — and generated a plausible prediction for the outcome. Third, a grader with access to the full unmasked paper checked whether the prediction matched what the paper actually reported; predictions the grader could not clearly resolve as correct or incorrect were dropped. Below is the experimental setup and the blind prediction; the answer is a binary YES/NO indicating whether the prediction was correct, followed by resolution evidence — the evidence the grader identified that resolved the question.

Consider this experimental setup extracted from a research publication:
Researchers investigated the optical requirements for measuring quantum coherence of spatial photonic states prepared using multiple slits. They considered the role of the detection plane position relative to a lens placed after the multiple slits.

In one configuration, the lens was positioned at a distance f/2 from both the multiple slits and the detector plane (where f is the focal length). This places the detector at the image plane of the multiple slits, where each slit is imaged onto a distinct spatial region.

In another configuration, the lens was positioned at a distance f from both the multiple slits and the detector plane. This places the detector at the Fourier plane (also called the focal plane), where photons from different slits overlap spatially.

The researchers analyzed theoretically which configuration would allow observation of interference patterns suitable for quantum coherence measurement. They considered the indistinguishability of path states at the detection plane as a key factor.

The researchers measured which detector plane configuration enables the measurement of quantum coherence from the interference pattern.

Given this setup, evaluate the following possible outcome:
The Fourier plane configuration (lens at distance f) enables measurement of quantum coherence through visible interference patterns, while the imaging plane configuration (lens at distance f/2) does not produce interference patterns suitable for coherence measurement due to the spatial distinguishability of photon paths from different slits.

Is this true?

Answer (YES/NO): YES